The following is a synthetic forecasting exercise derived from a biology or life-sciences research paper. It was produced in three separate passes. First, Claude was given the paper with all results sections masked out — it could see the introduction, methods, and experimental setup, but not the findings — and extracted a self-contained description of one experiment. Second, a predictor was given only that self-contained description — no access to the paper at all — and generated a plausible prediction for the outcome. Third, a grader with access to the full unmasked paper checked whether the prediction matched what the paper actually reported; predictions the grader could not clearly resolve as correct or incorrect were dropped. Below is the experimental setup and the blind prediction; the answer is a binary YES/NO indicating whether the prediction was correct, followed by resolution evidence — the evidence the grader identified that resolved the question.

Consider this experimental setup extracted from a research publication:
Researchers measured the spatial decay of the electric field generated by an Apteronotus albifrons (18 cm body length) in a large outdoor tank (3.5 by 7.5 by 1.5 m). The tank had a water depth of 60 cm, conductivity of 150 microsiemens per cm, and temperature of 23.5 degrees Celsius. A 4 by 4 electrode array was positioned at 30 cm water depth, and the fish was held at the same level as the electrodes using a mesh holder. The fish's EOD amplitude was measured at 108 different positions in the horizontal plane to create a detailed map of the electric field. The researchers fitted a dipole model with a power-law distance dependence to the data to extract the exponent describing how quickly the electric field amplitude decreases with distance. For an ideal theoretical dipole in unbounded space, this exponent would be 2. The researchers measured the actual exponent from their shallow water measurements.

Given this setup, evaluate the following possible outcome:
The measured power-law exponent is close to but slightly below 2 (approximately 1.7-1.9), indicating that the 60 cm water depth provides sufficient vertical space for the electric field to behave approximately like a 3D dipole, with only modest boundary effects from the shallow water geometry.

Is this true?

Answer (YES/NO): NO